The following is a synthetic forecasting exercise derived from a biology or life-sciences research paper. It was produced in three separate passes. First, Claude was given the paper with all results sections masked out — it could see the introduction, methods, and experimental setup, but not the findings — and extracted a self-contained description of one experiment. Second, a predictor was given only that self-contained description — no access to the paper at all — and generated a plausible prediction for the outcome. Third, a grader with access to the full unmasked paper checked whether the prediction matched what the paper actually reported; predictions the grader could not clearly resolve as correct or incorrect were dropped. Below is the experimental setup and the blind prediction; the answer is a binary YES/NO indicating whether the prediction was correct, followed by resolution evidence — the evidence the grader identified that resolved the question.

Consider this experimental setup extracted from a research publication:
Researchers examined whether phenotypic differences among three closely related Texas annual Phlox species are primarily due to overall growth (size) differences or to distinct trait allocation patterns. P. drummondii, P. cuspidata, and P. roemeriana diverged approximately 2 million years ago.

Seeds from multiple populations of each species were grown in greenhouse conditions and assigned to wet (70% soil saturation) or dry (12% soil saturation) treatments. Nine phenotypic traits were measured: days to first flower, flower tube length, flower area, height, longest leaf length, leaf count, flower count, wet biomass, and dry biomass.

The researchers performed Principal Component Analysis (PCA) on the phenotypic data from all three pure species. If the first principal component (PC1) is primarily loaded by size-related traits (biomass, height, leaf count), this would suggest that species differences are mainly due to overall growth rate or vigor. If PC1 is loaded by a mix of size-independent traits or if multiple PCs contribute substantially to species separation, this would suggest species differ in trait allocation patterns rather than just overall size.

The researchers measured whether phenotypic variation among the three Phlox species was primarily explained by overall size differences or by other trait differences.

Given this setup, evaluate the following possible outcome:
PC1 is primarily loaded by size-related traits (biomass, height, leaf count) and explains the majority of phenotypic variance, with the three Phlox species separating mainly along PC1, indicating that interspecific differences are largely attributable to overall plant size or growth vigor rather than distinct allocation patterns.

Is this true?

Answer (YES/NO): NO